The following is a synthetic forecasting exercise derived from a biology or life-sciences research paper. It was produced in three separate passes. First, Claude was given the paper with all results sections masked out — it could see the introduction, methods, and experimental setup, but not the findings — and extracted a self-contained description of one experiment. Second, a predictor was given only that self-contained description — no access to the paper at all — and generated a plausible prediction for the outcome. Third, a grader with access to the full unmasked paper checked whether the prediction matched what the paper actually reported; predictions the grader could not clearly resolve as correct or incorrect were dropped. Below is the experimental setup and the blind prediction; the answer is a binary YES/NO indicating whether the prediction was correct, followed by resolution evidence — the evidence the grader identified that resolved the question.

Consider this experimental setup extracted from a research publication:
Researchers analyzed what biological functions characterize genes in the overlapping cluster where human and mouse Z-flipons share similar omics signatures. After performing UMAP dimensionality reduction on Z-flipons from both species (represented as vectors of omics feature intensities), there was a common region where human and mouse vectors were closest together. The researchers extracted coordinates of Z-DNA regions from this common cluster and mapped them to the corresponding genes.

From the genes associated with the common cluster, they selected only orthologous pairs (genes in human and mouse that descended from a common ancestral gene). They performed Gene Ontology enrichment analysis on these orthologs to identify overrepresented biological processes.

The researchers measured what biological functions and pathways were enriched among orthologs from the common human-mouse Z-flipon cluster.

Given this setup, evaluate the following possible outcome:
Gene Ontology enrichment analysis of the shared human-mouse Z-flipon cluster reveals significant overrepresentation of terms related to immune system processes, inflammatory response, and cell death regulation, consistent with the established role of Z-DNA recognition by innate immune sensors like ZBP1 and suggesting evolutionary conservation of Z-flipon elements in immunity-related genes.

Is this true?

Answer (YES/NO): NO